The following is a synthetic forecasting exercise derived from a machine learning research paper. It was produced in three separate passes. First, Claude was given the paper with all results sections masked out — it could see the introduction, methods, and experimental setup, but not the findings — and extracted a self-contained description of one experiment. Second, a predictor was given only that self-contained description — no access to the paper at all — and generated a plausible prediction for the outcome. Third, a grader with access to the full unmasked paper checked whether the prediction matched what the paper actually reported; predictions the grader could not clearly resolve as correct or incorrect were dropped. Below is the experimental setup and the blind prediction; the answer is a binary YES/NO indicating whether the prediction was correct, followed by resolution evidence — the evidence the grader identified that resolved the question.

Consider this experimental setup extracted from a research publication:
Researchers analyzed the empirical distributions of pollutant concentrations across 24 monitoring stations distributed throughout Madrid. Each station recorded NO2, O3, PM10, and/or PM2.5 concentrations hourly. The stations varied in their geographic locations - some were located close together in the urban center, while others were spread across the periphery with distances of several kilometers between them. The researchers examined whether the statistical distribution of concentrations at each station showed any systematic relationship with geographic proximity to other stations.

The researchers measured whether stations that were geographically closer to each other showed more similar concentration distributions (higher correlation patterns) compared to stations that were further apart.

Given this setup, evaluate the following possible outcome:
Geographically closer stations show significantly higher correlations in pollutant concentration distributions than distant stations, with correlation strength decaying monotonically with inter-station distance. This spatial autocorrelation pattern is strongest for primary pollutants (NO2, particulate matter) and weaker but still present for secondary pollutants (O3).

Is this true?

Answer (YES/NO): NO